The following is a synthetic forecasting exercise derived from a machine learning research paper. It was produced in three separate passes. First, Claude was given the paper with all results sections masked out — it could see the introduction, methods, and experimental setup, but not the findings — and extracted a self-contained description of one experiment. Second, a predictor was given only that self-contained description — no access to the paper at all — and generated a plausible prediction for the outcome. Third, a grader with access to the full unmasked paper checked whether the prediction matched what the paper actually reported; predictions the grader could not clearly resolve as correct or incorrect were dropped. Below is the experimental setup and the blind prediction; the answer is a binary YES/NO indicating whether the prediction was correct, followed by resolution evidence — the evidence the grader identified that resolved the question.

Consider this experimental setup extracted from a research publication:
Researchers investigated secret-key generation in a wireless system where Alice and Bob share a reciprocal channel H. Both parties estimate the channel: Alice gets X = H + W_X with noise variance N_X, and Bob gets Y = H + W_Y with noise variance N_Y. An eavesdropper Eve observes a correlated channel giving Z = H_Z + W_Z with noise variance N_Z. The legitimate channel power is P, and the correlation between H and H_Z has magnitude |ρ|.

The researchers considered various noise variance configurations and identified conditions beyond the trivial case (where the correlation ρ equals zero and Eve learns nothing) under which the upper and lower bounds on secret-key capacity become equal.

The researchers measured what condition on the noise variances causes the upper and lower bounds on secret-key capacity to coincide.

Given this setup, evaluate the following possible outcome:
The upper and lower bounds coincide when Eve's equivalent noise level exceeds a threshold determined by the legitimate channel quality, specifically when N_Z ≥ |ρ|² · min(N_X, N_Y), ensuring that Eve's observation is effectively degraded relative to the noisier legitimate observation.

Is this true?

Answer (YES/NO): NO